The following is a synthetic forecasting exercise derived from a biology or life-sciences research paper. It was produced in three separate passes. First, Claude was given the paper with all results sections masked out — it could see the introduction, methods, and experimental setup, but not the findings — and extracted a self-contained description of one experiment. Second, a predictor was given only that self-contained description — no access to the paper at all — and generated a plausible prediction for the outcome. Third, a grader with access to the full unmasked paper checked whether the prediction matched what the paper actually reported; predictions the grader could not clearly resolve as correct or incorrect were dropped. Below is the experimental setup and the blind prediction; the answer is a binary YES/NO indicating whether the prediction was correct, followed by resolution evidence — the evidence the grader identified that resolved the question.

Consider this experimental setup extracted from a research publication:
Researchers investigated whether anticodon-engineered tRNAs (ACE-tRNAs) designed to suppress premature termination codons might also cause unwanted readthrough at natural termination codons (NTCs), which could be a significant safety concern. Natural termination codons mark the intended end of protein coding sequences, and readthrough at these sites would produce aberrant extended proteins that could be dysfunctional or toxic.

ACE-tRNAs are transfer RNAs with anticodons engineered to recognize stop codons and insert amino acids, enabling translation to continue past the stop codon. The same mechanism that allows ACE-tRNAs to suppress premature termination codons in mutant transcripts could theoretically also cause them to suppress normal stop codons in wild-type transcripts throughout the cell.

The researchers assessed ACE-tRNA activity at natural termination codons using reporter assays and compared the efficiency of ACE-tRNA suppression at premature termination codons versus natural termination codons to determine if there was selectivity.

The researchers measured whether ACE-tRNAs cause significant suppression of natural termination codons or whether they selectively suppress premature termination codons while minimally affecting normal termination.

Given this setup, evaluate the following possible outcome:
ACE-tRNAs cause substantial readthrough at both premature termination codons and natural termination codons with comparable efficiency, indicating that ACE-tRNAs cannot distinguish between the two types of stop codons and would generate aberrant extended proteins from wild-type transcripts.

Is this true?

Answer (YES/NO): NO